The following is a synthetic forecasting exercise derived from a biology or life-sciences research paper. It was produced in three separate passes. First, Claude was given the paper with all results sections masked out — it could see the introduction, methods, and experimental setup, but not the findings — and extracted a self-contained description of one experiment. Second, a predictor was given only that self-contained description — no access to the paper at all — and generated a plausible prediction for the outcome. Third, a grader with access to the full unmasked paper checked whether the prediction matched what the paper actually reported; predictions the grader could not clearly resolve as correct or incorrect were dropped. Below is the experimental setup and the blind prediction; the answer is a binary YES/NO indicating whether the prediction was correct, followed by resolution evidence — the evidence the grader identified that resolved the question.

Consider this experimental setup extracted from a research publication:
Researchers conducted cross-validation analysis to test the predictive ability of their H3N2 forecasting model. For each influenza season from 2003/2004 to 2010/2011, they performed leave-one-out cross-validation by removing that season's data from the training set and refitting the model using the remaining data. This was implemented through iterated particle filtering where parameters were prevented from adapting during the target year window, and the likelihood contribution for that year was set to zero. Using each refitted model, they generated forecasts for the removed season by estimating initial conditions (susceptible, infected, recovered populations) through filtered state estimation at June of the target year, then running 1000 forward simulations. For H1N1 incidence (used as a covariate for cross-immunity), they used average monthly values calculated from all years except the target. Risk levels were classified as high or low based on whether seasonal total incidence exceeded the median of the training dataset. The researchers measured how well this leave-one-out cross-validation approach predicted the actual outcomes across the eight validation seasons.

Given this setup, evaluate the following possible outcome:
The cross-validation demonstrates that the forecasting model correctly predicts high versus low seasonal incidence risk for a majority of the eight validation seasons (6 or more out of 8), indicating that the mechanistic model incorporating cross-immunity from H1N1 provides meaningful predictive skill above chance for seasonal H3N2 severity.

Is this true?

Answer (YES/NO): YES